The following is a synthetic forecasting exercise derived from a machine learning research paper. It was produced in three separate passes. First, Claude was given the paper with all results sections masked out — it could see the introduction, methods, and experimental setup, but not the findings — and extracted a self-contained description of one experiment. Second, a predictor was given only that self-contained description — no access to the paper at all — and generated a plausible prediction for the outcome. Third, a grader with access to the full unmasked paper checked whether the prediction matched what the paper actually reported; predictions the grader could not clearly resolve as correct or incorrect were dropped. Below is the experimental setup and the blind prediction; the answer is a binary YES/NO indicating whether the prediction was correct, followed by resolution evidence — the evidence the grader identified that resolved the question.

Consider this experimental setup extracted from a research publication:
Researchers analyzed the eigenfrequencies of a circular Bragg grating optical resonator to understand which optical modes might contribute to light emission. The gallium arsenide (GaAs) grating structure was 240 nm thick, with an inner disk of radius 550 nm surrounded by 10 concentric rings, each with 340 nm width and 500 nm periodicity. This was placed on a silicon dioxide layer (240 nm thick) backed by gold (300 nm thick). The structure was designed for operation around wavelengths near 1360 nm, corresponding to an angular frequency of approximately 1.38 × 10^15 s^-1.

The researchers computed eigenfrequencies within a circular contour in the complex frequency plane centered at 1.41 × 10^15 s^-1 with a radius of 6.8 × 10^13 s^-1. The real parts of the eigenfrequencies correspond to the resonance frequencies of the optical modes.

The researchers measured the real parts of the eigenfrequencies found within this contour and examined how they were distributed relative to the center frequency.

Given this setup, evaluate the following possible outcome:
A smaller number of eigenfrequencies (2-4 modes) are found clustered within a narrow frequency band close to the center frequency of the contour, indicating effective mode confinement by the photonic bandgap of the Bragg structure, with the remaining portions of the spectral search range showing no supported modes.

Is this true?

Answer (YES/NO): NO